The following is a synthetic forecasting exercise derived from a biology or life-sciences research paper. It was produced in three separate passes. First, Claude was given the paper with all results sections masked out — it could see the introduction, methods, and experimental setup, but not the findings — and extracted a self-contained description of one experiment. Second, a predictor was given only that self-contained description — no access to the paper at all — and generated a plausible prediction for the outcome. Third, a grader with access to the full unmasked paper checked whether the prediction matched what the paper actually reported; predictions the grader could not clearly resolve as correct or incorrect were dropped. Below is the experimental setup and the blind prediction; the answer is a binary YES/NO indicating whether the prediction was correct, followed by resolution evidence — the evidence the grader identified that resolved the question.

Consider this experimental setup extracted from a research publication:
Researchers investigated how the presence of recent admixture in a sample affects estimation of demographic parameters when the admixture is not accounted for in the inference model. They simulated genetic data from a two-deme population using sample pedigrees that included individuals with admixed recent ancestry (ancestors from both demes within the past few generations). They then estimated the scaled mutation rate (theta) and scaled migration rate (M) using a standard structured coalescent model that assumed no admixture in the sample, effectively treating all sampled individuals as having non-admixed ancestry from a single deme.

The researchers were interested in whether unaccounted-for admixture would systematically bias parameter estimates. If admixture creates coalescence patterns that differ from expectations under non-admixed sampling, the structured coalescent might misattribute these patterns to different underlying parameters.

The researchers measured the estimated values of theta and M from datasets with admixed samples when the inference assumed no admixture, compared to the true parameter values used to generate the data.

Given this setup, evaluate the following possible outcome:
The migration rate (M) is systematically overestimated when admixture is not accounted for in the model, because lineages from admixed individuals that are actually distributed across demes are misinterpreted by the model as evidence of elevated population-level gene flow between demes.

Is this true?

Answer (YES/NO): YES